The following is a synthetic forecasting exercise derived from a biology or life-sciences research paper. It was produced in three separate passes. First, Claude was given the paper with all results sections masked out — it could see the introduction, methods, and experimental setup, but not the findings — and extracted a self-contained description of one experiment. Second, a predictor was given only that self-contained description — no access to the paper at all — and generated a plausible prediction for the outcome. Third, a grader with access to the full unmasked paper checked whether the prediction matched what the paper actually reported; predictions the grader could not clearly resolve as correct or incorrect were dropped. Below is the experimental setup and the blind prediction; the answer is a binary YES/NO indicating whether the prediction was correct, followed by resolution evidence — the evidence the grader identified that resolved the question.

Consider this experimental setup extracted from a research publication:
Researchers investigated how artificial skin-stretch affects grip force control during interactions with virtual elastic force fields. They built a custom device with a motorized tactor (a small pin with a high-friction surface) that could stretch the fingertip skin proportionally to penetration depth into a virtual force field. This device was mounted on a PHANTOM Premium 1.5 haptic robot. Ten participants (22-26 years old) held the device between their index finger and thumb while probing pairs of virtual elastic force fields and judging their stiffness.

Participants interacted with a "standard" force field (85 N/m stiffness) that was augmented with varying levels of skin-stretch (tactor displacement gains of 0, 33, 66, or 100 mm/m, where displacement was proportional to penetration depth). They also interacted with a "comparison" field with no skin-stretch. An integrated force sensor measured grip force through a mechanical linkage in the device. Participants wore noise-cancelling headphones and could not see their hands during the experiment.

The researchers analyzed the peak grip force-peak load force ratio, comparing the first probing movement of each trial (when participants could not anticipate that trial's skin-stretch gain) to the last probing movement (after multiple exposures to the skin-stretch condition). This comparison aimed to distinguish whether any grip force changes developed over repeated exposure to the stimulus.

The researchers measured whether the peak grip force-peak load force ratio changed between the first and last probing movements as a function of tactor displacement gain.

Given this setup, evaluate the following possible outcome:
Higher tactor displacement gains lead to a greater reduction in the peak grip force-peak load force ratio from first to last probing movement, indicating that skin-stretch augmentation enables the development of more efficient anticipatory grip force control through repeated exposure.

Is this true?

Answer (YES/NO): NO